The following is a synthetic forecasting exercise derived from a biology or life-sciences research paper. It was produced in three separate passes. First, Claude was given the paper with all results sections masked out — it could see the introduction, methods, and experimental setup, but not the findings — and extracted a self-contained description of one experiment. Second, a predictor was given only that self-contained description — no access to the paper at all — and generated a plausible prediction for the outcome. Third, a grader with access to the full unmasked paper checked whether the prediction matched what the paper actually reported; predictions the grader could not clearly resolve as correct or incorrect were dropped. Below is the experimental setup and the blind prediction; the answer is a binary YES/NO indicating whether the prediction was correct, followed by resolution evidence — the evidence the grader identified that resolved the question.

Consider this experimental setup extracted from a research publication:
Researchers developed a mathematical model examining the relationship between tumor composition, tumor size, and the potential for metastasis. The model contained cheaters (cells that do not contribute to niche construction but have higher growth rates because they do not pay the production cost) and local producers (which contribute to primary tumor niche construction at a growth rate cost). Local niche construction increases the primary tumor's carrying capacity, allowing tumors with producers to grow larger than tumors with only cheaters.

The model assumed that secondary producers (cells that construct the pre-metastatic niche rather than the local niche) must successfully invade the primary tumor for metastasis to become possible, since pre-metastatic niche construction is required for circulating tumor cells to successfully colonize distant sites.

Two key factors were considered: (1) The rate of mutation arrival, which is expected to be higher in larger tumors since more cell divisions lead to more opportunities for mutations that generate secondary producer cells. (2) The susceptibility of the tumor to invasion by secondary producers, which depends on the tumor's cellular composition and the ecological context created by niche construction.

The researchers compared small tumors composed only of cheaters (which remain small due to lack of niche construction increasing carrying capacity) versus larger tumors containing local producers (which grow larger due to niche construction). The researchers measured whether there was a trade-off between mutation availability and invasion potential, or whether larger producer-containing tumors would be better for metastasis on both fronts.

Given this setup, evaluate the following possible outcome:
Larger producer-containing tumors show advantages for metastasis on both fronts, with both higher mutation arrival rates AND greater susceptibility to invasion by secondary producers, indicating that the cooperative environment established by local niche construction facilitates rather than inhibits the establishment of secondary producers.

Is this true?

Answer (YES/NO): NO